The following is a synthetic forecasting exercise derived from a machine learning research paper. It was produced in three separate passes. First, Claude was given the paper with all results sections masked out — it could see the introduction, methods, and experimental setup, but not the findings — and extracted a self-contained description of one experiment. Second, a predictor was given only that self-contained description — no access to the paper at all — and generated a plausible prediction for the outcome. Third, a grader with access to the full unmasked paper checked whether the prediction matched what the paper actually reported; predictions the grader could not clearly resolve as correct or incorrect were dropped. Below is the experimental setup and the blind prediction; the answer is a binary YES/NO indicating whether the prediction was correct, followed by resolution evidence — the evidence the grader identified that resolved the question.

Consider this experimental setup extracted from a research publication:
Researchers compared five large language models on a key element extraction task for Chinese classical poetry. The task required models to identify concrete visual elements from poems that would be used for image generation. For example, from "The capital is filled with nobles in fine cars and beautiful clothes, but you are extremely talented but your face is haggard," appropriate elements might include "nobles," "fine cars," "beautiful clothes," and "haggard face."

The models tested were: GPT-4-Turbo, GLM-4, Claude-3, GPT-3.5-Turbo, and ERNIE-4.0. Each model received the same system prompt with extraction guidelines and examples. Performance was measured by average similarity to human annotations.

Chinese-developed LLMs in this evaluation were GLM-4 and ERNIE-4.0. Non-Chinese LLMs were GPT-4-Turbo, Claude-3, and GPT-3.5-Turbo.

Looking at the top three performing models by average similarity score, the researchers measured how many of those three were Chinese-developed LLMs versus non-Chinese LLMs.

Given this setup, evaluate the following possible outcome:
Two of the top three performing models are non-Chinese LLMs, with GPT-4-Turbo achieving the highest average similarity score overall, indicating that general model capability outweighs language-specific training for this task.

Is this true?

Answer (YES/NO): NO